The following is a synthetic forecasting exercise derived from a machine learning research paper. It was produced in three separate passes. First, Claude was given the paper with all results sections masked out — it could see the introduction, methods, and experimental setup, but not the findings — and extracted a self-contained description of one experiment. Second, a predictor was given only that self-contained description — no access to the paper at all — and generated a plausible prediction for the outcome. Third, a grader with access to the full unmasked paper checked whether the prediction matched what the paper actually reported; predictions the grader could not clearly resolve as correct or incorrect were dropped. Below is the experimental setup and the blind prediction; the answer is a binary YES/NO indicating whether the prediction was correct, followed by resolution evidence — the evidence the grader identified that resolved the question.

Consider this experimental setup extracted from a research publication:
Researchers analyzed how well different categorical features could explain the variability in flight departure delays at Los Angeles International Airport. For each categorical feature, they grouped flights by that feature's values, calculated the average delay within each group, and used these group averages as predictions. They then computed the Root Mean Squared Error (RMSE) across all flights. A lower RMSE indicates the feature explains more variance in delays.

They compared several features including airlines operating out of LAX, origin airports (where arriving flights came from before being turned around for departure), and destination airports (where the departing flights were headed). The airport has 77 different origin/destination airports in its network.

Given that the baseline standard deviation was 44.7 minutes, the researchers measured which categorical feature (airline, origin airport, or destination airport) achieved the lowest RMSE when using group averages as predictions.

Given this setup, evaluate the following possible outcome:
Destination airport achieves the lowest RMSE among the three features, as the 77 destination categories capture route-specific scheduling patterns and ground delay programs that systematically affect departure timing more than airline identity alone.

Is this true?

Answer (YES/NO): YES